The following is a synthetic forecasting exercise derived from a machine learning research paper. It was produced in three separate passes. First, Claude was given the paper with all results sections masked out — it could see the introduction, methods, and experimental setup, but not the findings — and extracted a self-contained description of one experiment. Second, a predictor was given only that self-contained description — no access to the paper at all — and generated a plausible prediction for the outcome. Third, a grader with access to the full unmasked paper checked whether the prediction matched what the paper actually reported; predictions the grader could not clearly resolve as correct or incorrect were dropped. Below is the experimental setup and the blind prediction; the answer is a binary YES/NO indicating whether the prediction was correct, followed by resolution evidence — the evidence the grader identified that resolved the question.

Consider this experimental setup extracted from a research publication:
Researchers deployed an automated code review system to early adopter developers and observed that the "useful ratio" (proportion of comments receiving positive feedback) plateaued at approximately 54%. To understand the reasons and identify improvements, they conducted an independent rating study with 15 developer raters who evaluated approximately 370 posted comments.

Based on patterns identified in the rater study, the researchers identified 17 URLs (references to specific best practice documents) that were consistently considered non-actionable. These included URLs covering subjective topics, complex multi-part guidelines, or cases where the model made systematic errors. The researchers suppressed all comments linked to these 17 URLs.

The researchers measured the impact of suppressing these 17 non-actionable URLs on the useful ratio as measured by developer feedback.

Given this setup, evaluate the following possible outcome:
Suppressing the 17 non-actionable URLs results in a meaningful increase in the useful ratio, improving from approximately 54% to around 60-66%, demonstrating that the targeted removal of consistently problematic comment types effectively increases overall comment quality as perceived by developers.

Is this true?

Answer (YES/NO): YES